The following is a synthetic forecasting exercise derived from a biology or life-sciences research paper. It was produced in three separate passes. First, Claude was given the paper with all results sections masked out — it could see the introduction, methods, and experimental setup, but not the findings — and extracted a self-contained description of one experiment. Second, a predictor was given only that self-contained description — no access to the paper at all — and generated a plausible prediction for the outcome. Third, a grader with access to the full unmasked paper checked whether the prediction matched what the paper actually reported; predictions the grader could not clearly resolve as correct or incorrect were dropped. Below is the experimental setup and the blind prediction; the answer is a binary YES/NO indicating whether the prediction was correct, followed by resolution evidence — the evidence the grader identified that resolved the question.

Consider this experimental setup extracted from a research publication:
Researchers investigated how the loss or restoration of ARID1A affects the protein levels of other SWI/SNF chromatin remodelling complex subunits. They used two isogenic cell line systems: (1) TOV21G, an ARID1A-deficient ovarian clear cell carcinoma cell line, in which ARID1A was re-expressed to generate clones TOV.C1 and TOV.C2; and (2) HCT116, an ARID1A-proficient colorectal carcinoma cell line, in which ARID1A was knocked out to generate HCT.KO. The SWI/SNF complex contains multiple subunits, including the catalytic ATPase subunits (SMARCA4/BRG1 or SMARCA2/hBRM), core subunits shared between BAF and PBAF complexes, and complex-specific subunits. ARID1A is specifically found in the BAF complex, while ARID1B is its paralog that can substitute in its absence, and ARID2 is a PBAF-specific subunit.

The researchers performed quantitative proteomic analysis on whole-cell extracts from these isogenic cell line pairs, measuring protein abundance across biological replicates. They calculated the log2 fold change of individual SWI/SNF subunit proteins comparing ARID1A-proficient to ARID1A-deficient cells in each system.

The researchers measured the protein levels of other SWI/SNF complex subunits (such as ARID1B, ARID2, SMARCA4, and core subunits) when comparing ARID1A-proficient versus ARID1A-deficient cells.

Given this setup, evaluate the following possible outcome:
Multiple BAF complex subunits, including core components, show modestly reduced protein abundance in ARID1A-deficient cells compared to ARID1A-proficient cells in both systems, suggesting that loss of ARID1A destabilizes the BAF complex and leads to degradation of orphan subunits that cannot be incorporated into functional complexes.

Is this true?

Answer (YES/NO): YES